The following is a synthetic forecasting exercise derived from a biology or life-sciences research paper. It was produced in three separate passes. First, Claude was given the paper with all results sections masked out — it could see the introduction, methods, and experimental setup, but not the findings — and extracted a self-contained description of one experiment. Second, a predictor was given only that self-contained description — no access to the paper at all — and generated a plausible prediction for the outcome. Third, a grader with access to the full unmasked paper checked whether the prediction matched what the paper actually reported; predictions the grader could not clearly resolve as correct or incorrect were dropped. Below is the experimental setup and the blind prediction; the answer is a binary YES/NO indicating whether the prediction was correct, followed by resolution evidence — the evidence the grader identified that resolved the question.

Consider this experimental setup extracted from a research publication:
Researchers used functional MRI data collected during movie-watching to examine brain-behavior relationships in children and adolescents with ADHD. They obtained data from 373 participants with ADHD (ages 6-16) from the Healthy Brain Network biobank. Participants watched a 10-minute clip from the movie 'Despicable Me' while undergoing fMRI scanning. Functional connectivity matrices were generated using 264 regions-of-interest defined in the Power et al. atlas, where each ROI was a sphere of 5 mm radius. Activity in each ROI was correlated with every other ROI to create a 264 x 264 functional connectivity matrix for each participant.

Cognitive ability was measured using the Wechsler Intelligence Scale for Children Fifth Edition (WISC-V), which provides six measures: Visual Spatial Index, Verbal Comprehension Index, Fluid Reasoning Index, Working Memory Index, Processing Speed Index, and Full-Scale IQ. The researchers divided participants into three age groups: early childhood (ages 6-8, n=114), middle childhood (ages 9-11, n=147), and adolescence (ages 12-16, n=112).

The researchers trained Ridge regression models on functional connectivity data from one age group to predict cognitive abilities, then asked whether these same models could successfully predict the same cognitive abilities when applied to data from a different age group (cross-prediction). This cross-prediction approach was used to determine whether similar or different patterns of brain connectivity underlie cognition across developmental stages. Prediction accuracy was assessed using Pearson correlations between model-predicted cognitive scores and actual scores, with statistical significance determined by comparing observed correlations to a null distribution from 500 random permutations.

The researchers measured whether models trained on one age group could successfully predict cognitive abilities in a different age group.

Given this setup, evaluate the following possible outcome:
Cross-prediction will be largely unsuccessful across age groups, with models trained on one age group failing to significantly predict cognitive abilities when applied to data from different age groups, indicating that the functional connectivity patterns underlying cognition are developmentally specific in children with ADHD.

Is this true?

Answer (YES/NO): NO